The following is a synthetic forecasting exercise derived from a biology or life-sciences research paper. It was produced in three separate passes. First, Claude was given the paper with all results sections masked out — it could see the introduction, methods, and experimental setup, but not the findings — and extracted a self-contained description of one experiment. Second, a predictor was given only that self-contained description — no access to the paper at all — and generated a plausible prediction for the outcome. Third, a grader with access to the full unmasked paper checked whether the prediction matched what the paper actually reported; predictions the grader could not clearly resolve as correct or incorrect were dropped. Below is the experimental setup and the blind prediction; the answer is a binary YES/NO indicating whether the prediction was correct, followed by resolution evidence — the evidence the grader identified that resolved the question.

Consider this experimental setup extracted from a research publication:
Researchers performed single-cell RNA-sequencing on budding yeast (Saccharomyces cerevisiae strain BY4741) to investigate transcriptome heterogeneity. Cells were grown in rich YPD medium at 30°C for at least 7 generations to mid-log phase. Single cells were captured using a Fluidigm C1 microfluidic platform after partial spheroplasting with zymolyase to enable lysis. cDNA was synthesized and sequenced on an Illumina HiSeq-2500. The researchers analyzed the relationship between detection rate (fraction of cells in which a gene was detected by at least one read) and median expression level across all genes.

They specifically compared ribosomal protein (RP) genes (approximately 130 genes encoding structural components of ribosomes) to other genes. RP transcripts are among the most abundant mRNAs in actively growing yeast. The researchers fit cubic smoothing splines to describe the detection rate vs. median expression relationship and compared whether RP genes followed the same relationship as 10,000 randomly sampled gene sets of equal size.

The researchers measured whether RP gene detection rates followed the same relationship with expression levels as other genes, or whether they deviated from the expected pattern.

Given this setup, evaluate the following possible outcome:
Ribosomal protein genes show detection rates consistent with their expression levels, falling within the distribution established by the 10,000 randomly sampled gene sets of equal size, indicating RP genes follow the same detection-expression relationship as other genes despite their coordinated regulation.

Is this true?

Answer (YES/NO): NO